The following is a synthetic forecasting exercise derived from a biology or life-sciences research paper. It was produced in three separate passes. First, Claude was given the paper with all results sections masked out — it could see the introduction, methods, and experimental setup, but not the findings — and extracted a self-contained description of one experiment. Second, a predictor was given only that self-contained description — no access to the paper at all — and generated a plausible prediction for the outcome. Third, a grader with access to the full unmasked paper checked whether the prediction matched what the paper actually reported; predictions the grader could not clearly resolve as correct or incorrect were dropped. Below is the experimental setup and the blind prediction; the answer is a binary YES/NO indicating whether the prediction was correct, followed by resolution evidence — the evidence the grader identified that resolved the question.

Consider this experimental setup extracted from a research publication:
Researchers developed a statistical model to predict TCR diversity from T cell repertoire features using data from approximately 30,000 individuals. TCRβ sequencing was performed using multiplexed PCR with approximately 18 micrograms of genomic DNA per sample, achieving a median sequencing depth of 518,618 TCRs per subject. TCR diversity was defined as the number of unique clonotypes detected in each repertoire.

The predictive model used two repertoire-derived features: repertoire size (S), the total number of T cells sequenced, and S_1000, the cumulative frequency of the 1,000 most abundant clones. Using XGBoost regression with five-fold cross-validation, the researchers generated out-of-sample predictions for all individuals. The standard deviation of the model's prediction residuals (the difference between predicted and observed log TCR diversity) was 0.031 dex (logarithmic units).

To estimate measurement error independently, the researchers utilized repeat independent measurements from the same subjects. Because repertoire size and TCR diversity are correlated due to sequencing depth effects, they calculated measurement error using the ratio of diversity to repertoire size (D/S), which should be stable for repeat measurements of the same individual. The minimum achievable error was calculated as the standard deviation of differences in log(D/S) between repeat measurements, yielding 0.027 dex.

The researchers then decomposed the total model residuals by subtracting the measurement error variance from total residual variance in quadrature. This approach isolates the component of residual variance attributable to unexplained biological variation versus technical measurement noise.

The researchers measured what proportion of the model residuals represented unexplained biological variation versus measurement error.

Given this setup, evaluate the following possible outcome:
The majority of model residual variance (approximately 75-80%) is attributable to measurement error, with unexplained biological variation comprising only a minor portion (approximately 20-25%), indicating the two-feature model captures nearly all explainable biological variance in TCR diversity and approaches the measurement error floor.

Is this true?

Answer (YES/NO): YES